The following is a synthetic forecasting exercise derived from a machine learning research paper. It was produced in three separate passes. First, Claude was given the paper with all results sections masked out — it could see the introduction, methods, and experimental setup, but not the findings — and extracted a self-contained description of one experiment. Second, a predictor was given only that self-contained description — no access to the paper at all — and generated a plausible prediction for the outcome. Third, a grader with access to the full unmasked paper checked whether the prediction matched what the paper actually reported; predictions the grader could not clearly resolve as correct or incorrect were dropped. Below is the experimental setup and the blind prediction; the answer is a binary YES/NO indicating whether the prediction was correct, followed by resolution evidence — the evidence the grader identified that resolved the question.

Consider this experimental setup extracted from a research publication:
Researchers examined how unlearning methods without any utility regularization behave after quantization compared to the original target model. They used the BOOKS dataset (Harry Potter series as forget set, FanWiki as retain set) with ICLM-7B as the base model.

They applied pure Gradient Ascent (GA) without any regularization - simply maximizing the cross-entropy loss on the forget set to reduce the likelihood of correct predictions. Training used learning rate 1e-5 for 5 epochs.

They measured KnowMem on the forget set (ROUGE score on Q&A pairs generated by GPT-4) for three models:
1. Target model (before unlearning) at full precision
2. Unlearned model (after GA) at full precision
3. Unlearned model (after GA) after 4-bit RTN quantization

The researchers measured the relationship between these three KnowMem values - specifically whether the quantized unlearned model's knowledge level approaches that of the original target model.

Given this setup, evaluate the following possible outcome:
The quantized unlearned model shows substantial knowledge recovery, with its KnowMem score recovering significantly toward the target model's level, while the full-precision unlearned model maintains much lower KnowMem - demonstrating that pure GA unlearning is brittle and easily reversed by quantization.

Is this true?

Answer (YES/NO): NO